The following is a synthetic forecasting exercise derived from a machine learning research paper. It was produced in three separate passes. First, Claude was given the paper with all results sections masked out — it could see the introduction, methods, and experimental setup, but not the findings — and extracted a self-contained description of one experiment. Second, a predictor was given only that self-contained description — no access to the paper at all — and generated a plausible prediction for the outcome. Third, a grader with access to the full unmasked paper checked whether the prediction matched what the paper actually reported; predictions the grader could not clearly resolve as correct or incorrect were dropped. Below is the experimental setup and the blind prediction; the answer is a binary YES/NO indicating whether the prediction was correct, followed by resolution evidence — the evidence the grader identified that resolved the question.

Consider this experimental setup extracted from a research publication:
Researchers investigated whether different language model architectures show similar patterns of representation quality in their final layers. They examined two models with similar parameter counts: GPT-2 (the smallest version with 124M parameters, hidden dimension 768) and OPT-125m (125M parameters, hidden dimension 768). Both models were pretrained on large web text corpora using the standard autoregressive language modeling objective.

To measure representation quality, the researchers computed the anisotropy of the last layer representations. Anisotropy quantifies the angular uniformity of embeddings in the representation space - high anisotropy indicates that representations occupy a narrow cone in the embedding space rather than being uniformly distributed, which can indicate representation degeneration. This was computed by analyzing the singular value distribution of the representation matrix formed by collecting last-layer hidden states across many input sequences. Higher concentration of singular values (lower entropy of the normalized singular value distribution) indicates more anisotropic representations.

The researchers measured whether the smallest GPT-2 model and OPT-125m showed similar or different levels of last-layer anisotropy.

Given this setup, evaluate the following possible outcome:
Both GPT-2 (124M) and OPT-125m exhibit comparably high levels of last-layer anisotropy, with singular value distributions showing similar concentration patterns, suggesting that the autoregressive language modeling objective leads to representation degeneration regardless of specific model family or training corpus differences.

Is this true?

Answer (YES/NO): NO